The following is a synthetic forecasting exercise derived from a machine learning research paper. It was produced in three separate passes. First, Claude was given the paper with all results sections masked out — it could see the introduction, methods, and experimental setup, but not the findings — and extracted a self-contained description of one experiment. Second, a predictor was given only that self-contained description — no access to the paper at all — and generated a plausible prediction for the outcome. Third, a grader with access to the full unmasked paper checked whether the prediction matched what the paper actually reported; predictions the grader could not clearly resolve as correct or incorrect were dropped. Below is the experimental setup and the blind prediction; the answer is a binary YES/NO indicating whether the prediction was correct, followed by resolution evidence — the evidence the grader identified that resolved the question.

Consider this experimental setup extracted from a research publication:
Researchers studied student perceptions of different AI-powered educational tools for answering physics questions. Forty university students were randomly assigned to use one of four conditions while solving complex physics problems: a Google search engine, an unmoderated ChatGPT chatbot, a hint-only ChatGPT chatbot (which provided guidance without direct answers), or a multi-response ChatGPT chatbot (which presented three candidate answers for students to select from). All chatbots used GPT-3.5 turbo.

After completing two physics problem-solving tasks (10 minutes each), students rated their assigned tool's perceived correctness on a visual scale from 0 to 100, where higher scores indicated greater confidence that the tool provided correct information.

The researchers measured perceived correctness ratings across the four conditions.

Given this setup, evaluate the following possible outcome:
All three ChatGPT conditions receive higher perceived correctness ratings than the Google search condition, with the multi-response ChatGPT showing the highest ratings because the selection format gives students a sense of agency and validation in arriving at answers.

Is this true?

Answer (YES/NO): NO